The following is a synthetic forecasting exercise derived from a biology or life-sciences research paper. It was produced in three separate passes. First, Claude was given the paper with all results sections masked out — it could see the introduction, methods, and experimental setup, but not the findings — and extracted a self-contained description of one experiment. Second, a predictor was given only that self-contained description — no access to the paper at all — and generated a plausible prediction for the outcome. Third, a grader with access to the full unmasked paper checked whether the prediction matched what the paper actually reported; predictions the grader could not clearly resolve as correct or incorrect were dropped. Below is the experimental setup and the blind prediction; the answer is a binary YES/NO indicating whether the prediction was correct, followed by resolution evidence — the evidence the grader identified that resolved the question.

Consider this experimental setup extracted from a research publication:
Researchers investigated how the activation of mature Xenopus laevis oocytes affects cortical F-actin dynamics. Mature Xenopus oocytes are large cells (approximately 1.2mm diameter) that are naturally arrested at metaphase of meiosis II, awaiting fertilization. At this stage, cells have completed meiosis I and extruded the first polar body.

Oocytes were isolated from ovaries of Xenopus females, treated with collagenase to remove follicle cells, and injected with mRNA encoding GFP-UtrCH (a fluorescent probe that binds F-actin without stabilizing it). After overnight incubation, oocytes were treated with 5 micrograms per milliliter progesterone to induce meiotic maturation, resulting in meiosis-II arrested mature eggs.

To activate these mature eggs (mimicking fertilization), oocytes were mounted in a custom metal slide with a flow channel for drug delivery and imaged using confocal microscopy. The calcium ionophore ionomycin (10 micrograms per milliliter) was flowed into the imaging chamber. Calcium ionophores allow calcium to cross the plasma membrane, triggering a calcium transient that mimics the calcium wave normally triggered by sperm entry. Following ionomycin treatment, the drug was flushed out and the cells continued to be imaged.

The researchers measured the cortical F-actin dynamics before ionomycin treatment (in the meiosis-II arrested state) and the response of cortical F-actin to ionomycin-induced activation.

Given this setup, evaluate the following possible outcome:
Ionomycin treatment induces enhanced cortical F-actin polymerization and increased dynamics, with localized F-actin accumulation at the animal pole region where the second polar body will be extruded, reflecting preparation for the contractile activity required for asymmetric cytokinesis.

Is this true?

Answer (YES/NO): NO